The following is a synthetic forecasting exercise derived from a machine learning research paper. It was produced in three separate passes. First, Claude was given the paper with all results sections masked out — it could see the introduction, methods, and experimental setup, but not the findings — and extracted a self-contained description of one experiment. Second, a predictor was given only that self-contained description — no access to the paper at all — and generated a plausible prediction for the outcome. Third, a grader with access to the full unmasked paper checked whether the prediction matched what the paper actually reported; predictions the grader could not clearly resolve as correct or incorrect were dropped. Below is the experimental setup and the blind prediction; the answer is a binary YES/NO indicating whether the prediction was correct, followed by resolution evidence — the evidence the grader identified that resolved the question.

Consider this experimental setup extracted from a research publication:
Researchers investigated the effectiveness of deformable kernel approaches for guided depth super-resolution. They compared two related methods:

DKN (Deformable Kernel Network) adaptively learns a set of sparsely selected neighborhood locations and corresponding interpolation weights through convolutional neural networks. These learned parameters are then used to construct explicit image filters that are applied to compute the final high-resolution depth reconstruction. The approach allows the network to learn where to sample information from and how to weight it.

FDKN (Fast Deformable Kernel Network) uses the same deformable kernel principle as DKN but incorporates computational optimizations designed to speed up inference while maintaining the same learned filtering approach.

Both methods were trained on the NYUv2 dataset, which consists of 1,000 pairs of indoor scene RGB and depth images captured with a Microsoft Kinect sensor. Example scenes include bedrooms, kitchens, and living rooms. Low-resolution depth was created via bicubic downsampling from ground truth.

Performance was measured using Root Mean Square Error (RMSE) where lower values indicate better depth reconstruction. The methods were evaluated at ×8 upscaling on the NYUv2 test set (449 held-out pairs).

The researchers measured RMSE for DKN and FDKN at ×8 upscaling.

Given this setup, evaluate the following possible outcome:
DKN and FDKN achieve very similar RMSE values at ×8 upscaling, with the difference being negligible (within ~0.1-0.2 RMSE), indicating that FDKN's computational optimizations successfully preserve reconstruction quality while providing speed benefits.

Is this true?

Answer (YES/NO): NO